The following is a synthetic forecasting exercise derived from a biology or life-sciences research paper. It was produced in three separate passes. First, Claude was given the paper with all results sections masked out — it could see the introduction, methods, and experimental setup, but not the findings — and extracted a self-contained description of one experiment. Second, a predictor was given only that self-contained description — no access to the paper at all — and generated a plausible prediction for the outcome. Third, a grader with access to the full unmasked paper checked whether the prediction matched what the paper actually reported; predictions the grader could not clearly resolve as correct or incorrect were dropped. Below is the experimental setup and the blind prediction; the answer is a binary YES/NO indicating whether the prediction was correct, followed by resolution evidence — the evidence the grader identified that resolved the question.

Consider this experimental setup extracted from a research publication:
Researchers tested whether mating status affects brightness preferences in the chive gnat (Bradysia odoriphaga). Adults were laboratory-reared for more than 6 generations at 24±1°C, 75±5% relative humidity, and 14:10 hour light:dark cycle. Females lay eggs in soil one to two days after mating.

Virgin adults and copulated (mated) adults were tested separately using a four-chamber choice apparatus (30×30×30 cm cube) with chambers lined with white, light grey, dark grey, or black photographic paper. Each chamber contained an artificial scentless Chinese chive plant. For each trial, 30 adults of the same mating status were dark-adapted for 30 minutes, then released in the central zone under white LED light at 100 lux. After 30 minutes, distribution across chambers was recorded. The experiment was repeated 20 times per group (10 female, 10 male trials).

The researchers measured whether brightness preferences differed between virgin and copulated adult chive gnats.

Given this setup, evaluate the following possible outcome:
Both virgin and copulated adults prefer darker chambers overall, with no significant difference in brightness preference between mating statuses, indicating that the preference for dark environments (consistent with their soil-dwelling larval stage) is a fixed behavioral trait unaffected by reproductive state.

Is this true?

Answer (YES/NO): YES